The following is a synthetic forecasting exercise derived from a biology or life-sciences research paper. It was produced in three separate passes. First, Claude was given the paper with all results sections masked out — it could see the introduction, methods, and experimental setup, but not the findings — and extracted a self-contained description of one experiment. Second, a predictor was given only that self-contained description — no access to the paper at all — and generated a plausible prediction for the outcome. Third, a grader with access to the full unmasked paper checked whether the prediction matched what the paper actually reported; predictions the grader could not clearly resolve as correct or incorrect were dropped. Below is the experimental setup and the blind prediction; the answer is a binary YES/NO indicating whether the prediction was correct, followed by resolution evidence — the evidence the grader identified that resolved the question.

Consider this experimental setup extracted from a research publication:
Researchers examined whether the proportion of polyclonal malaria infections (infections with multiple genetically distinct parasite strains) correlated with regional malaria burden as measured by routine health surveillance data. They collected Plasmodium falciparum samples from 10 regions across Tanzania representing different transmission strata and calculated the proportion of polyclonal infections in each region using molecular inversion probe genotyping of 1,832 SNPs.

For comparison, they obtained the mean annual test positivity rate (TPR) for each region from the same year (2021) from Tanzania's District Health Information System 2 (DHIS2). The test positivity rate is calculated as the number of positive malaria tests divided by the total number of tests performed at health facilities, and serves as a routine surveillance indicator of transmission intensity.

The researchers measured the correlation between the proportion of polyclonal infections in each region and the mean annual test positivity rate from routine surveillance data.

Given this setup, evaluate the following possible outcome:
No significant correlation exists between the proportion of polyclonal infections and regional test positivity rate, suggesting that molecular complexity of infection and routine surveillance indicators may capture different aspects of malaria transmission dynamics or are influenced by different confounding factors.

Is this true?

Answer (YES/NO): NO